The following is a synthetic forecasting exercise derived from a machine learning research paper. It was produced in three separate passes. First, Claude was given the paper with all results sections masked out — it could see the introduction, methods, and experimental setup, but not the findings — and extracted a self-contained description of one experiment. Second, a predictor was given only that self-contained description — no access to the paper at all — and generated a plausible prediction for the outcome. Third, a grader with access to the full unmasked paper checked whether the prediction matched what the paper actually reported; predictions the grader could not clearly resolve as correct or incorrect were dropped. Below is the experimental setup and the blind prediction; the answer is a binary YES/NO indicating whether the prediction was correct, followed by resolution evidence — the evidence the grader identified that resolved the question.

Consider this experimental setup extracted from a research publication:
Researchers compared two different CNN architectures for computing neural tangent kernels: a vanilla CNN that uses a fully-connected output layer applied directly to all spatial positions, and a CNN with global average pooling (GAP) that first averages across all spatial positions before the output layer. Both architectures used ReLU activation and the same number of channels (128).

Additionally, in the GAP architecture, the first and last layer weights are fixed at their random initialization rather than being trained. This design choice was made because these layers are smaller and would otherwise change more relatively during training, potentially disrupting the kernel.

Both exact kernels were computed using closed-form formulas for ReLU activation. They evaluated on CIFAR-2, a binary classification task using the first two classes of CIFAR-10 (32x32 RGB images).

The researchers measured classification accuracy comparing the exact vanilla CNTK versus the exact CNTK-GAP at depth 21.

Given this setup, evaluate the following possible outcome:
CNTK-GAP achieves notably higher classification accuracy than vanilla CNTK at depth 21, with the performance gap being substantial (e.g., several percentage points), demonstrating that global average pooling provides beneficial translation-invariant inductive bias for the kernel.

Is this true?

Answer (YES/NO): YES